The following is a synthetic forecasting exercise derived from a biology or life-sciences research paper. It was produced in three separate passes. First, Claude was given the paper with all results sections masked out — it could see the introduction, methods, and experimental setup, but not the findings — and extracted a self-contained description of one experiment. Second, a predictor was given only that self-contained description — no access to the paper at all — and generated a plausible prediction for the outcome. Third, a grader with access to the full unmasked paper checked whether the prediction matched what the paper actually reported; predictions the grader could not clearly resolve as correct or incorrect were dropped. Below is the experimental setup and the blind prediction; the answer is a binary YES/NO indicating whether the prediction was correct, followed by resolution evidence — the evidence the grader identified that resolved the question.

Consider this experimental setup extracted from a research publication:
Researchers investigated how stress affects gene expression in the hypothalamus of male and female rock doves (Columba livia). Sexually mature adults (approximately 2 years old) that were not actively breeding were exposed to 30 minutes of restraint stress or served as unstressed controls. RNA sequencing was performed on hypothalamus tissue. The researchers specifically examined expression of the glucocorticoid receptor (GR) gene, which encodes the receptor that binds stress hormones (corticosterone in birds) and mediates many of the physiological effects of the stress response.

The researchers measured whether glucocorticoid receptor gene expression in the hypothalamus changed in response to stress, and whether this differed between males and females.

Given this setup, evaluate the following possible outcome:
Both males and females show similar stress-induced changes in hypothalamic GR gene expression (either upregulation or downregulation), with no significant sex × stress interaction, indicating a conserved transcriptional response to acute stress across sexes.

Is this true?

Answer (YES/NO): NO